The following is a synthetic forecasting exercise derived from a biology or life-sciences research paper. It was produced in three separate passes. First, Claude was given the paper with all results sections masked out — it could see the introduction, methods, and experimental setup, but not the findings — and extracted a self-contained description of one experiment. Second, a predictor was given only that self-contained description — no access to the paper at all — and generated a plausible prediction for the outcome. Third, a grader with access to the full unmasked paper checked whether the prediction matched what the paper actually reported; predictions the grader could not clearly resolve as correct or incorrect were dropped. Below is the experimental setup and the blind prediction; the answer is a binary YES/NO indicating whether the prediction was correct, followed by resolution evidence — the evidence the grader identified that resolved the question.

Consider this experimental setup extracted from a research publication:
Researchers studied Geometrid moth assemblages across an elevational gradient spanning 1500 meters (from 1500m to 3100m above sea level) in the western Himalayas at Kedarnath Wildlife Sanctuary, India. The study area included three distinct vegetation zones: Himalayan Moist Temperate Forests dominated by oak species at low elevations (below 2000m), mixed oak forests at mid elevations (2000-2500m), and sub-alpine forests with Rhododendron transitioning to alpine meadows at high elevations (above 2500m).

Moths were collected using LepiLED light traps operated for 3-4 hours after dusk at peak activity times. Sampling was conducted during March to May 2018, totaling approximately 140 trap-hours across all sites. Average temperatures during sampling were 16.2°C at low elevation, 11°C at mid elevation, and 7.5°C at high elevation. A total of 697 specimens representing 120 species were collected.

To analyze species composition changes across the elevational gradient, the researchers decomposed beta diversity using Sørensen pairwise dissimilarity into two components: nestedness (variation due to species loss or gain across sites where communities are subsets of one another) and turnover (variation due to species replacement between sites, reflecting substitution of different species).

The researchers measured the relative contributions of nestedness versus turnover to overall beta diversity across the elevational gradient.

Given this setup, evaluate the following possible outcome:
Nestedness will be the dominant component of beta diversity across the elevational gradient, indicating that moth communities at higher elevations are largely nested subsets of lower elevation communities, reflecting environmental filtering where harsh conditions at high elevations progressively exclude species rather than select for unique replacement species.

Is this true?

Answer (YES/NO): NO